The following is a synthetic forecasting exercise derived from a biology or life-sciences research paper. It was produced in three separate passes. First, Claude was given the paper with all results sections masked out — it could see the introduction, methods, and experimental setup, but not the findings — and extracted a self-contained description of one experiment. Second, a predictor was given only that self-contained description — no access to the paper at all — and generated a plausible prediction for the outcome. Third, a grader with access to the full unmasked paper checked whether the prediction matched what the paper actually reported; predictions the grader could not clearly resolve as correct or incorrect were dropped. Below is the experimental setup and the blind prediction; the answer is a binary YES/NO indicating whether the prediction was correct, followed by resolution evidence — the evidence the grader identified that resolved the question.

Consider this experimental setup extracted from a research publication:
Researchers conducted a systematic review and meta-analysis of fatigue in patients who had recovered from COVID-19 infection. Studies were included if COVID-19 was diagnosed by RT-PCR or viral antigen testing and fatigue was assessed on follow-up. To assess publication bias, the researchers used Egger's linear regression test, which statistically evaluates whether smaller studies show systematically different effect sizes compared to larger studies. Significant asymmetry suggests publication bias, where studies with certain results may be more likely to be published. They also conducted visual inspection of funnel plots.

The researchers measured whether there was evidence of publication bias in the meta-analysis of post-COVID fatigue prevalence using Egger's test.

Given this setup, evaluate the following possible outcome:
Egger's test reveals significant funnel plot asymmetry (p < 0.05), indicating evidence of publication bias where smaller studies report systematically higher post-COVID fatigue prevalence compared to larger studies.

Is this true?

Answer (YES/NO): NO